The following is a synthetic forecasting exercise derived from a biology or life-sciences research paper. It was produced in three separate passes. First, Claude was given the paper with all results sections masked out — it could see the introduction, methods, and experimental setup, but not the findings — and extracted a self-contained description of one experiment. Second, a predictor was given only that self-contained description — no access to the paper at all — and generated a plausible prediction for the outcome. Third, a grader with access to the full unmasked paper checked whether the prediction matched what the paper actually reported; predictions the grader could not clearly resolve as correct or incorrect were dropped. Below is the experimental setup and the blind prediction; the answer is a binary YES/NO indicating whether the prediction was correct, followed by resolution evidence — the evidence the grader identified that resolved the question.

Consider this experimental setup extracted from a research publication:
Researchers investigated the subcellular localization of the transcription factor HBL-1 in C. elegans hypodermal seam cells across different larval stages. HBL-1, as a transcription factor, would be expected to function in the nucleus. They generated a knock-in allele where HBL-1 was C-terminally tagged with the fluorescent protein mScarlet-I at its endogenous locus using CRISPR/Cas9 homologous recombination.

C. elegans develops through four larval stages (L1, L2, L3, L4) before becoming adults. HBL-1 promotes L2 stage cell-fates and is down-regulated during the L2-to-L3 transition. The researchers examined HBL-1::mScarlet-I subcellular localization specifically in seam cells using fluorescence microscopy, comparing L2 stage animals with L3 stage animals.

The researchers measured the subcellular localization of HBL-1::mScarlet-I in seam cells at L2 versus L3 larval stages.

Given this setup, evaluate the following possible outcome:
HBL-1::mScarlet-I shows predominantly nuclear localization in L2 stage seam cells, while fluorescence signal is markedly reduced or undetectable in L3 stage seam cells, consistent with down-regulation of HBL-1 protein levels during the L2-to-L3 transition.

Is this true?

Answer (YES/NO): YES